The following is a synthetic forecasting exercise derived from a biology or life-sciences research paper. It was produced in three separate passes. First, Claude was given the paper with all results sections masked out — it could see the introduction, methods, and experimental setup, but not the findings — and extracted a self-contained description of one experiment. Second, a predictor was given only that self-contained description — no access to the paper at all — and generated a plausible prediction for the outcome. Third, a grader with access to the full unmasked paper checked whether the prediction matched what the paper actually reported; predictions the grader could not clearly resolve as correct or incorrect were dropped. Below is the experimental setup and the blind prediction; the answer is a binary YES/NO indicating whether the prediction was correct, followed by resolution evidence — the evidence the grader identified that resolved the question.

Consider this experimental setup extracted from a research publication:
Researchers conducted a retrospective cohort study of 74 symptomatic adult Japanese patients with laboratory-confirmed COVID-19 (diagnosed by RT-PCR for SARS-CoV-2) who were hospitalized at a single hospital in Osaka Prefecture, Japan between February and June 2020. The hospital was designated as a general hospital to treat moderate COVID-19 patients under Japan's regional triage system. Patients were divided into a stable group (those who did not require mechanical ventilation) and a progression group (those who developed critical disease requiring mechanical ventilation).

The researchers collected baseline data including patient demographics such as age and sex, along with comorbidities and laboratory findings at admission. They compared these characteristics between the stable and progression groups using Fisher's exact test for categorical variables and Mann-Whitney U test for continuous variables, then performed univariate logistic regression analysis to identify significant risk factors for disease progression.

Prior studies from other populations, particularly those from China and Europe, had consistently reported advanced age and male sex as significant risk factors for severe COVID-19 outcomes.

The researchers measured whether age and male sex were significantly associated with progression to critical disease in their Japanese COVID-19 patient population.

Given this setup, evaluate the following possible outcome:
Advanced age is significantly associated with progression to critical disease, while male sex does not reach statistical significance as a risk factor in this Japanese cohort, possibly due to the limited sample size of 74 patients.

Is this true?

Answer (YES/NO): NO